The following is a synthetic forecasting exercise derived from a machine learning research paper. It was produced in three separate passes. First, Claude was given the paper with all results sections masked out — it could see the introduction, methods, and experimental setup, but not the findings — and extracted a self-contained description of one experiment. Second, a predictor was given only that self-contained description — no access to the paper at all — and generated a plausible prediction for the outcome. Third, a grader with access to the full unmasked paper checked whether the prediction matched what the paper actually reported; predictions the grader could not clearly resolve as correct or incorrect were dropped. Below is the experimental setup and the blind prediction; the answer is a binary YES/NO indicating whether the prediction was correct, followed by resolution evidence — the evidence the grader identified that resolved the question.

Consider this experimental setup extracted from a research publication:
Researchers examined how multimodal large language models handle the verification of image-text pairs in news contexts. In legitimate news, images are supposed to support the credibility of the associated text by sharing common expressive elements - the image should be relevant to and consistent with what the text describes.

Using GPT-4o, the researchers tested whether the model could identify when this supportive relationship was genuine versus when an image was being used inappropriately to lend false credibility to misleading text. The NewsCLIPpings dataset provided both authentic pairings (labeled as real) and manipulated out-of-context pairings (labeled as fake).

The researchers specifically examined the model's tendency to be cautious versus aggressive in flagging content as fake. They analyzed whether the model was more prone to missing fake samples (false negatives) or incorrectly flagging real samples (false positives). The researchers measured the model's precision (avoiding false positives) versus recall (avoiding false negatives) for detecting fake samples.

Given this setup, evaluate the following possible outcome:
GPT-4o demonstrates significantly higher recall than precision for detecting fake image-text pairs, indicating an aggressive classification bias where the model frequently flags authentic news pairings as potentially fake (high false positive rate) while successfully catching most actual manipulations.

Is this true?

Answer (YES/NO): NO